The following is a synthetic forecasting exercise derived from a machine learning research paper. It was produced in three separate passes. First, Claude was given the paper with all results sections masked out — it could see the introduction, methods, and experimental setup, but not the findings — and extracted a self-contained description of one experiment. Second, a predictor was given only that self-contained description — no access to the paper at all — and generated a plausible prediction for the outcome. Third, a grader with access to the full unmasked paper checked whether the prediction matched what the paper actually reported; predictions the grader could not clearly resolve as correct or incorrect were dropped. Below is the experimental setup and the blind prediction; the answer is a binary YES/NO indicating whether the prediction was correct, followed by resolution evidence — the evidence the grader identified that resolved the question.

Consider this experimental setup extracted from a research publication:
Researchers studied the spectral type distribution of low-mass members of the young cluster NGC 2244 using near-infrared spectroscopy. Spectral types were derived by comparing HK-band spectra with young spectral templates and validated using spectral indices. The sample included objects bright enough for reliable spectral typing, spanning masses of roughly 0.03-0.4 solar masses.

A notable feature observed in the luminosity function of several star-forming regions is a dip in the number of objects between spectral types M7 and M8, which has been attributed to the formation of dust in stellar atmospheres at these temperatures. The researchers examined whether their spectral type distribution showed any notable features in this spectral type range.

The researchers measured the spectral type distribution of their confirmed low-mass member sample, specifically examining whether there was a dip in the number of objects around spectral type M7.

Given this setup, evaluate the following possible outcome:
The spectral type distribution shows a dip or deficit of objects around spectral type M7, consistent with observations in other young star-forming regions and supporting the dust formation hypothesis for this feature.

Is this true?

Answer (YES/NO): NO